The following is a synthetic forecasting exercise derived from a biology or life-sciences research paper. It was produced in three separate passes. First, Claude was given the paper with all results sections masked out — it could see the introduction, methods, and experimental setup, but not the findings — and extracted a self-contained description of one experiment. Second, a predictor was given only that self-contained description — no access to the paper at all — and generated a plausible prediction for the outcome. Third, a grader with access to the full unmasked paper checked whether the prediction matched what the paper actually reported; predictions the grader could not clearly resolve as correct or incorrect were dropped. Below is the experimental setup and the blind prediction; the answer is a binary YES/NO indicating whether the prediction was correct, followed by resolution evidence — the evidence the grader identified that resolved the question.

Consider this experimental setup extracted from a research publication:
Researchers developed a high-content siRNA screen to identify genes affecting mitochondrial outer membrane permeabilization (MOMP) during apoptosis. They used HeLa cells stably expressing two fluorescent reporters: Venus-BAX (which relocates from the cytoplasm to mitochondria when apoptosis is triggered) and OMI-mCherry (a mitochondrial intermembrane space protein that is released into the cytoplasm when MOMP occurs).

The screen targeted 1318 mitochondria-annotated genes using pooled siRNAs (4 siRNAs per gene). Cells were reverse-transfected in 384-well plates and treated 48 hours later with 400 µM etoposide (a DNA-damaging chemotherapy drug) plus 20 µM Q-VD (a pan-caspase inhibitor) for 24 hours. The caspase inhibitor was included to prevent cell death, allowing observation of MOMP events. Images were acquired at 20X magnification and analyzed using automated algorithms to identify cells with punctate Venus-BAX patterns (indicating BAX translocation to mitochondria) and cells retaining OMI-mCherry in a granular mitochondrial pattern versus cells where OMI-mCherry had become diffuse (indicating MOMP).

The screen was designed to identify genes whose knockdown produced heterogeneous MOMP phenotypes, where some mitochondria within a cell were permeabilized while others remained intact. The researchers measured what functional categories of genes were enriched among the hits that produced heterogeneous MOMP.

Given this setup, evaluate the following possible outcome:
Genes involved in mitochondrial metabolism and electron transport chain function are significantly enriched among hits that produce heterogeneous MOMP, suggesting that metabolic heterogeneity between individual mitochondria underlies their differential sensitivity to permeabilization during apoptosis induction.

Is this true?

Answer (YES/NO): NO